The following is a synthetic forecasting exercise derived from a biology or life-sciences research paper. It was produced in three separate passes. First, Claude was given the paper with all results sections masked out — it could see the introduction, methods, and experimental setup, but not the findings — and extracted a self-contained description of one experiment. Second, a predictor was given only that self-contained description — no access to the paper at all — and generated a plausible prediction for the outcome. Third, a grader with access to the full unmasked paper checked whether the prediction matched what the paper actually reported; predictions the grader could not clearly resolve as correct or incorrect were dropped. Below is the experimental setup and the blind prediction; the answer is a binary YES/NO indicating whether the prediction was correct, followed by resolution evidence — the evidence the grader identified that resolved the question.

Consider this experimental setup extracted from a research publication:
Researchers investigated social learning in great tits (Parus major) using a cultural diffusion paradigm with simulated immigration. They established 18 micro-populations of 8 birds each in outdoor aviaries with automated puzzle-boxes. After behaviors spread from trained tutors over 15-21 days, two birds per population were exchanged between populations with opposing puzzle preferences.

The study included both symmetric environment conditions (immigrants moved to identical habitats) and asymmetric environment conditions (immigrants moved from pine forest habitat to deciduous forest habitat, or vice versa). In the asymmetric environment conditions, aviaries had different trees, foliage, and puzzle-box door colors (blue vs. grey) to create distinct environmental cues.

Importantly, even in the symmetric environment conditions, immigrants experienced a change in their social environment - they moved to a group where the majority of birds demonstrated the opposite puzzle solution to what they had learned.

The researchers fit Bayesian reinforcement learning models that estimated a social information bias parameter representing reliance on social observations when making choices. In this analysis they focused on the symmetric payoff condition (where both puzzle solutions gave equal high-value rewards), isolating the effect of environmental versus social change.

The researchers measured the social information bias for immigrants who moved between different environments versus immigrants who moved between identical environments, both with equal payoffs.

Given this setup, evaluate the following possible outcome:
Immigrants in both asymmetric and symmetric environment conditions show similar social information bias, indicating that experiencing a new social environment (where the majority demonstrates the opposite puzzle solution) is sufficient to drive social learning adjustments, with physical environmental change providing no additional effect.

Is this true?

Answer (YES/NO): NO